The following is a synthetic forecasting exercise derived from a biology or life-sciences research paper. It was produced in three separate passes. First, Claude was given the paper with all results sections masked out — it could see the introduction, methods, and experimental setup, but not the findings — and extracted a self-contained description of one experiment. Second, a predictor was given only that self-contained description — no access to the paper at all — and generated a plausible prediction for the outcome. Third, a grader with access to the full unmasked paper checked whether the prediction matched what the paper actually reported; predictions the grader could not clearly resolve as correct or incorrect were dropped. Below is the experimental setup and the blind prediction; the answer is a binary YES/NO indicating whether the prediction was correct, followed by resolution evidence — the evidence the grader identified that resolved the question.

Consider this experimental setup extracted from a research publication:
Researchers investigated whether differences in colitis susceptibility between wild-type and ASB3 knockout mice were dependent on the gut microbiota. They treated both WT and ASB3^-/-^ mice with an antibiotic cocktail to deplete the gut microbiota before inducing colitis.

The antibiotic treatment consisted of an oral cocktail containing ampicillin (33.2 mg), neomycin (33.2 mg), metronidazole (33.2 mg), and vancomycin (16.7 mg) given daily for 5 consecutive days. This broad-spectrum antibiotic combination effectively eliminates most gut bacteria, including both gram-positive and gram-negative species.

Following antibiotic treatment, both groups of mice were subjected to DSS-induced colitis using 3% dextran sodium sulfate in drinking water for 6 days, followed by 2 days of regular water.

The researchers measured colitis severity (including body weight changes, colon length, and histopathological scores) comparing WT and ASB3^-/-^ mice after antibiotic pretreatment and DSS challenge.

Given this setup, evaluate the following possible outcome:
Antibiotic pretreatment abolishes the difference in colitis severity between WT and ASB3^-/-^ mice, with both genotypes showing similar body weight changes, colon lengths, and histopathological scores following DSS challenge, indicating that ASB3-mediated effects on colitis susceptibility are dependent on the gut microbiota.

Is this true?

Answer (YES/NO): NO